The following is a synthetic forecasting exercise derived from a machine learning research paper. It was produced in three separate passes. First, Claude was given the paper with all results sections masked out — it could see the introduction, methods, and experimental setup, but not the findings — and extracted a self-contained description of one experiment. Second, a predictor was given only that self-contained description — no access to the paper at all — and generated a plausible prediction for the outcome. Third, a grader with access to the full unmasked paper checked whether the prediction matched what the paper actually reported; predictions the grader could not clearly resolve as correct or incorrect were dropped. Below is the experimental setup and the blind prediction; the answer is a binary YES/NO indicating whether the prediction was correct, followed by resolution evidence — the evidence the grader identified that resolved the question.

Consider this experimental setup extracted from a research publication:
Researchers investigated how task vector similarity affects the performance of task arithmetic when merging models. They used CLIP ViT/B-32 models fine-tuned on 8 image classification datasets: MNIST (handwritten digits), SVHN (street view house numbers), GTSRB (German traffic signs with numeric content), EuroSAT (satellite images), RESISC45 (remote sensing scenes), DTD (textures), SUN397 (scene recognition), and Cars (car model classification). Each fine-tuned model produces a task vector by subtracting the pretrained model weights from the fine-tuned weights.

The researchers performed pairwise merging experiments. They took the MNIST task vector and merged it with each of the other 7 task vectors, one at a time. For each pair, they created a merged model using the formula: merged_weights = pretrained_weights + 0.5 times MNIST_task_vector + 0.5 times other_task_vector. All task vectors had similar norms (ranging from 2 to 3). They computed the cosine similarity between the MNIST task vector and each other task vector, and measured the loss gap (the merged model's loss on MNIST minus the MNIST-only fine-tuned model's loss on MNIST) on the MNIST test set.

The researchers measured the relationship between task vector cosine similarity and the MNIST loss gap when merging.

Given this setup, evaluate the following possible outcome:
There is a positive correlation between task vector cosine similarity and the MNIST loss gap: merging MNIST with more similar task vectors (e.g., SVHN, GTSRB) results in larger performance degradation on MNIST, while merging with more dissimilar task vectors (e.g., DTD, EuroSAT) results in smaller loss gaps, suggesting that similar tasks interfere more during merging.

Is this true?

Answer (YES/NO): YES